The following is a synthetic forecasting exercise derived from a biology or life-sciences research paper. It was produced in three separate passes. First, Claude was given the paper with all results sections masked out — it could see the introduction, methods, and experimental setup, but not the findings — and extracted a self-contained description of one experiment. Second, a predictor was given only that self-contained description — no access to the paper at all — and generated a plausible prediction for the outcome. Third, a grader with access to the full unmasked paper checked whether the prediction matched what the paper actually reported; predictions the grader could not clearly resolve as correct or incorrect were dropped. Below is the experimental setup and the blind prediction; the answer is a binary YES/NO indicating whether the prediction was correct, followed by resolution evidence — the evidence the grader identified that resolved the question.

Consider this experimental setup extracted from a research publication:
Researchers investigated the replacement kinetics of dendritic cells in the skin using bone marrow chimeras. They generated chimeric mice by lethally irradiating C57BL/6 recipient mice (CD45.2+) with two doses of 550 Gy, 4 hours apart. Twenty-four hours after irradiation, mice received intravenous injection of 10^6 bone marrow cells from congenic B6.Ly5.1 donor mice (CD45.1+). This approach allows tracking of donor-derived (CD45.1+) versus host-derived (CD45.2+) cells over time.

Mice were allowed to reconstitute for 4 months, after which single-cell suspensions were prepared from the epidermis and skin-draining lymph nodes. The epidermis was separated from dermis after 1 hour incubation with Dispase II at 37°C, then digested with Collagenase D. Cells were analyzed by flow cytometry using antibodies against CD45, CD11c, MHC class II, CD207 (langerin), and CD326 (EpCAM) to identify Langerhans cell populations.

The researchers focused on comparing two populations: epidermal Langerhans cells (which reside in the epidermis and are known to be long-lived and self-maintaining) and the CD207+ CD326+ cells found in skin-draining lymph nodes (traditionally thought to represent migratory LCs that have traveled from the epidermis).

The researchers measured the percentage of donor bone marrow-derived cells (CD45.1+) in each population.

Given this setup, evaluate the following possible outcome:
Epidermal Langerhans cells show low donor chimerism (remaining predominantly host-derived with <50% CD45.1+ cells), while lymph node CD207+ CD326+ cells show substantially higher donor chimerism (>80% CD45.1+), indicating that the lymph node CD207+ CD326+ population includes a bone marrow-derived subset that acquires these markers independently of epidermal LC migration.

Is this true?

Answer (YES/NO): NO